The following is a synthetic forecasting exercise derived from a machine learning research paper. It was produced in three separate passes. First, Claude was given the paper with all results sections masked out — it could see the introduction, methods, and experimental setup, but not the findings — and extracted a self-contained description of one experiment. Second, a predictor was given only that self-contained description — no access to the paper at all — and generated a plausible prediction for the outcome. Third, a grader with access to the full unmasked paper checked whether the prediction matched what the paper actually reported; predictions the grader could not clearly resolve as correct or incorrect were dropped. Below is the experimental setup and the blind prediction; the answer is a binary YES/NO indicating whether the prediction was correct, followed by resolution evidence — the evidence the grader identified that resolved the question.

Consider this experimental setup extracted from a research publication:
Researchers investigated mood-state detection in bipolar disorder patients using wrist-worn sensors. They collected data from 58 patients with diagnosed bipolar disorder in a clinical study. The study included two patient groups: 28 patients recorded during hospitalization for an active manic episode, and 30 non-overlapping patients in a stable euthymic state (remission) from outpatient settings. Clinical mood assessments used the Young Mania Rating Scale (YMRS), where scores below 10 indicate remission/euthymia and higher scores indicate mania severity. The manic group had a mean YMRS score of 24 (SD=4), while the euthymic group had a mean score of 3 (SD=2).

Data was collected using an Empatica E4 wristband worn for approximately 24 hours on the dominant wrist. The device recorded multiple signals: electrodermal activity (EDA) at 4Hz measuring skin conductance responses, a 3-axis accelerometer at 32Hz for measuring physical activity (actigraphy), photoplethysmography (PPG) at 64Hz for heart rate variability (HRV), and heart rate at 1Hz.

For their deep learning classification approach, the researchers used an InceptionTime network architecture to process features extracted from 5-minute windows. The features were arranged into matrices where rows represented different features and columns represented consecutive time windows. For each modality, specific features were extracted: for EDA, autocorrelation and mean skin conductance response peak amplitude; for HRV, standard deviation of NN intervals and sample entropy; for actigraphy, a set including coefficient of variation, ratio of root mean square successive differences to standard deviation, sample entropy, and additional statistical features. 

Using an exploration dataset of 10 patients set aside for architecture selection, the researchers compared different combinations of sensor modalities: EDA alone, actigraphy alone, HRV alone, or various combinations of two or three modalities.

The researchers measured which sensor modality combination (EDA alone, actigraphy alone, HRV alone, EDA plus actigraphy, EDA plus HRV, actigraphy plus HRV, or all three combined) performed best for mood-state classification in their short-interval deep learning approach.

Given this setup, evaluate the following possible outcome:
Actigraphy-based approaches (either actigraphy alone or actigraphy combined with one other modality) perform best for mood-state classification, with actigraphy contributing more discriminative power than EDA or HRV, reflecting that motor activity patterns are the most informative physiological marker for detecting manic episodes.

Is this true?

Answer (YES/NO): NO